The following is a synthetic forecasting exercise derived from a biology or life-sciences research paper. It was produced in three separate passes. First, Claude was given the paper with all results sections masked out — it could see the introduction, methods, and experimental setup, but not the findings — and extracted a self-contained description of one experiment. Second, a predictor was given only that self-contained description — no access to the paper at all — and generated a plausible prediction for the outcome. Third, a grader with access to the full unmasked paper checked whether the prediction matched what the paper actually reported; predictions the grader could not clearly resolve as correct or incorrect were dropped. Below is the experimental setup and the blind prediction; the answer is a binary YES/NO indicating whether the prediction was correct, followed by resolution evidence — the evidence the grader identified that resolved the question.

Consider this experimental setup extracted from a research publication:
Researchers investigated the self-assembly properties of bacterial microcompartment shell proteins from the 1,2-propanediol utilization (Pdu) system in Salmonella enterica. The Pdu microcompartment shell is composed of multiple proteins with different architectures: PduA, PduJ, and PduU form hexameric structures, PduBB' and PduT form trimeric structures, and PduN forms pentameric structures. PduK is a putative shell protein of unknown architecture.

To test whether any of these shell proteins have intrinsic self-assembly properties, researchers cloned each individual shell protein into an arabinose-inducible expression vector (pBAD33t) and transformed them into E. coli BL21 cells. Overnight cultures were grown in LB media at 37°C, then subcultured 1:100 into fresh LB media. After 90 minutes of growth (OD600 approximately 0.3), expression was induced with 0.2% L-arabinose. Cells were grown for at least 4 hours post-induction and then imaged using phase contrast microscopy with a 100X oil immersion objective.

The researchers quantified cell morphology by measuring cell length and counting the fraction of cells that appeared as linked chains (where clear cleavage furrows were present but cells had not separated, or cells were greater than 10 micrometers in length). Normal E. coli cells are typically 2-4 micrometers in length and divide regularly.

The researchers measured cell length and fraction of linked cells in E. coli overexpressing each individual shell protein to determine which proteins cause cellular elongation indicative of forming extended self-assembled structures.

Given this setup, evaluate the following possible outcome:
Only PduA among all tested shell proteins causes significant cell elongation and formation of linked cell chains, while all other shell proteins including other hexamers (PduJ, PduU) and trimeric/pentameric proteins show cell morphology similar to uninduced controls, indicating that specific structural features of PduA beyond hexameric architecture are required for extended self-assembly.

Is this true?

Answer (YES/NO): NO